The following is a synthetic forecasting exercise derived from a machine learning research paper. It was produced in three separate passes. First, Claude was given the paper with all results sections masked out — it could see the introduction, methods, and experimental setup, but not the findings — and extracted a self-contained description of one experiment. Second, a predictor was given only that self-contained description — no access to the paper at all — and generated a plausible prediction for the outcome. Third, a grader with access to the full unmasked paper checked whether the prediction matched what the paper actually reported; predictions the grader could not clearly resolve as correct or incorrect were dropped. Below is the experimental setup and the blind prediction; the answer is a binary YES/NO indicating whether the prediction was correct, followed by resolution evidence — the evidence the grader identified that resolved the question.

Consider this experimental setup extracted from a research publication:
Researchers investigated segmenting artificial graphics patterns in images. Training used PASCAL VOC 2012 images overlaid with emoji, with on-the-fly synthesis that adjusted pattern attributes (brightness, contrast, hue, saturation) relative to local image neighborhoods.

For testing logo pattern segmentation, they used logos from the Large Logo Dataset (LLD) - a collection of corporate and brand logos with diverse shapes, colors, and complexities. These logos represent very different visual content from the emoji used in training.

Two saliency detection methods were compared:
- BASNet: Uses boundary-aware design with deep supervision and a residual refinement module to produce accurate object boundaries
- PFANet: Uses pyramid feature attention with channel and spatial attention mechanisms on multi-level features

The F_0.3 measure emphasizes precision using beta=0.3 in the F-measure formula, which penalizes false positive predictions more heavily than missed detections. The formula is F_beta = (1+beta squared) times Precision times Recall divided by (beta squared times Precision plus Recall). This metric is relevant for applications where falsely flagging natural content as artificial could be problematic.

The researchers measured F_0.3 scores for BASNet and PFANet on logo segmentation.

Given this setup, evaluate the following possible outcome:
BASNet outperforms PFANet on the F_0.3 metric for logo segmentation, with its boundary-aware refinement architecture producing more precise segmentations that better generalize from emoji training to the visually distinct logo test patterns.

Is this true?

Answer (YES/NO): YES